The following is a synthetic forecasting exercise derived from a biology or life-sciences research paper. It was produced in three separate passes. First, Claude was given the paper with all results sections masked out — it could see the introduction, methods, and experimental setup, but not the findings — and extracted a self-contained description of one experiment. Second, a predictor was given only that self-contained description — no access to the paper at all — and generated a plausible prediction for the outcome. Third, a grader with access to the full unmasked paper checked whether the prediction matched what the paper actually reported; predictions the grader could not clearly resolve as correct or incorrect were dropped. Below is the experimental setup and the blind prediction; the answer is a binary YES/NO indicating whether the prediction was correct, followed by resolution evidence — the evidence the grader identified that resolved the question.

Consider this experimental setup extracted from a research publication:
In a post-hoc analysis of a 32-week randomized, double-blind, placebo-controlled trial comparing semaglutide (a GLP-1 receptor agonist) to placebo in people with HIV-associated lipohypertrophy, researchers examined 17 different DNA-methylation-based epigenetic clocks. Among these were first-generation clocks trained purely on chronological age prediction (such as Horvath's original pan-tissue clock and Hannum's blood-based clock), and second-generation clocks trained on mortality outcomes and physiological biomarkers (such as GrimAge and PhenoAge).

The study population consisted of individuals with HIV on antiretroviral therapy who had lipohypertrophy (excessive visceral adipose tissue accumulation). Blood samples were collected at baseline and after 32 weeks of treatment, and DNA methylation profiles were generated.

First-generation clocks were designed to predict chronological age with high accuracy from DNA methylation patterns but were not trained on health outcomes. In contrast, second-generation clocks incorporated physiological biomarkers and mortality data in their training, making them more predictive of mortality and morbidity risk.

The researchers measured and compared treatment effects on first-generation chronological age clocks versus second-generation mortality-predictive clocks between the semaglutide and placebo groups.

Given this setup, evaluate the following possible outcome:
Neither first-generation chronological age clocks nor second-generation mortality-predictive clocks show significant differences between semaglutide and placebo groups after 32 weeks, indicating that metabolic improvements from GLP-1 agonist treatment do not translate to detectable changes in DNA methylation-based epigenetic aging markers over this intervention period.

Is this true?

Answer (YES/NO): NO